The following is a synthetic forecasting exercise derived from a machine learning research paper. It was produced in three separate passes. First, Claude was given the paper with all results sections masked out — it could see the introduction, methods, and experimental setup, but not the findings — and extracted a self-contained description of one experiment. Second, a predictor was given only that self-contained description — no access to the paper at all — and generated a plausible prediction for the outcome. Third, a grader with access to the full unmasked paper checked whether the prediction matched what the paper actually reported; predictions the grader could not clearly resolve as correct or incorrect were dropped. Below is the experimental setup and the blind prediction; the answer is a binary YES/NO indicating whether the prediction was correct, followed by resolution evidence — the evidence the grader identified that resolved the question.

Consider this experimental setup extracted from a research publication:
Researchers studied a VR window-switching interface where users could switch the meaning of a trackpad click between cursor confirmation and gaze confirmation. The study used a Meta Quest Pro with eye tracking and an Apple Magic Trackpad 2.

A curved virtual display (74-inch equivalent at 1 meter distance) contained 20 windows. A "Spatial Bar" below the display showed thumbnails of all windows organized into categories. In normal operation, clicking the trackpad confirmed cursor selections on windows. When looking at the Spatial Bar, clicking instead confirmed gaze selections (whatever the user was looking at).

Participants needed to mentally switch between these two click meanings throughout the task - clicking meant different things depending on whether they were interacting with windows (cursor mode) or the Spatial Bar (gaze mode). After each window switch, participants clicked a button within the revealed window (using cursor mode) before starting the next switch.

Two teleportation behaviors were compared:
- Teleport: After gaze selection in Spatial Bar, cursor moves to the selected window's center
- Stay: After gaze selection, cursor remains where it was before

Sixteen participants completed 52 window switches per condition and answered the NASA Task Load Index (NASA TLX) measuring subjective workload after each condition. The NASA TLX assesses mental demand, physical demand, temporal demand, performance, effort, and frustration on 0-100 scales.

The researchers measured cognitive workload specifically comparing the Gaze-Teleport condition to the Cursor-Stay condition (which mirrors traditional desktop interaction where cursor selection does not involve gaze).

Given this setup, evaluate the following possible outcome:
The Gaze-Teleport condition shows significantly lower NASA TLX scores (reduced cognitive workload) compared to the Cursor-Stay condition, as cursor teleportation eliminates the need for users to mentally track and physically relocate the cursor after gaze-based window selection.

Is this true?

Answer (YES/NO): NO